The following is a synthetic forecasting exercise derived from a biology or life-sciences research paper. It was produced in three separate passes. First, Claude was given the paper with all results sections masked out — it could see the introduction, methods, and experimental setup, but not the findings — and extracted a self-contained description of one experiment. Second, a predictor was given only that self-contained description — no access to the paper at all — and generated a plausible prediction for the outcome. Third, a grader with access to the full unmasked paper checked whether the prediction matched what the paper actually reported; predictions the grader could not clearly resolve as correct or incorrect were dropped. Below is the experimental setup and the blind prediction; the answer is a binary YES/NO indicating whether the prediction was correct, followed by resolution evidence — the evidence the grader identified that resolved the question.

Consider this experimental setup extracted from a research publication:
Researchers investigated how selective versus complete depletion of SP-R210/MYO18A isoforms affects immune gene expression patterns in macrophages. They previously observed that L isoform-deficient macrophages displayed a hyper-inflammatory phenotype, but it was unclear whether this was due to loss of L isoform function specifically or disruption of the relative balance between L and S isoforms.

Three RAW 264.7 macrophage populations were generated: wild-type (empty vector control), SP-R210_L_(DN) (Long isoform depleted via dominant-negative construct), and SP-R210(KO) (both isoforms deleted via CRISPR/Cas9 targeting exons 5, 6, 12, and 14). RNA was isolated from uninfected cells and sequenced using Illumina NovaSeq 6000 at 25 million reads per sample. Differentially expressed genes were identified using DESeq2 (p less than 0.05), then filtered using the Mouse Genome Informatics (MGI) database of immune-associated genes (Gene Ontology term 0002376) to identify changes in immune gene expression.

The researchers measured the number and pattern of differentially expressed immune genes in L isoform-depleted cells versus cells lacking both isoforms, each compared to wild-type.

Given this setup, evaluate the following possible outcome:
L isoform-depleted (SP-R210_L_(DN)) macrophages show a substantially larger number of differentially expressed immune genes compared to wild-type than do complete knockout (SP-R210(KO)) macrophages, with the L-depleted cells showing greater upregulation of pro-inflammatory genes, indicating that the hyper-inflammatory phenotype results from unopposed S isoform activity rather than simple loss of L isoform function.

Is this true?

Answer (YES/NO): YES